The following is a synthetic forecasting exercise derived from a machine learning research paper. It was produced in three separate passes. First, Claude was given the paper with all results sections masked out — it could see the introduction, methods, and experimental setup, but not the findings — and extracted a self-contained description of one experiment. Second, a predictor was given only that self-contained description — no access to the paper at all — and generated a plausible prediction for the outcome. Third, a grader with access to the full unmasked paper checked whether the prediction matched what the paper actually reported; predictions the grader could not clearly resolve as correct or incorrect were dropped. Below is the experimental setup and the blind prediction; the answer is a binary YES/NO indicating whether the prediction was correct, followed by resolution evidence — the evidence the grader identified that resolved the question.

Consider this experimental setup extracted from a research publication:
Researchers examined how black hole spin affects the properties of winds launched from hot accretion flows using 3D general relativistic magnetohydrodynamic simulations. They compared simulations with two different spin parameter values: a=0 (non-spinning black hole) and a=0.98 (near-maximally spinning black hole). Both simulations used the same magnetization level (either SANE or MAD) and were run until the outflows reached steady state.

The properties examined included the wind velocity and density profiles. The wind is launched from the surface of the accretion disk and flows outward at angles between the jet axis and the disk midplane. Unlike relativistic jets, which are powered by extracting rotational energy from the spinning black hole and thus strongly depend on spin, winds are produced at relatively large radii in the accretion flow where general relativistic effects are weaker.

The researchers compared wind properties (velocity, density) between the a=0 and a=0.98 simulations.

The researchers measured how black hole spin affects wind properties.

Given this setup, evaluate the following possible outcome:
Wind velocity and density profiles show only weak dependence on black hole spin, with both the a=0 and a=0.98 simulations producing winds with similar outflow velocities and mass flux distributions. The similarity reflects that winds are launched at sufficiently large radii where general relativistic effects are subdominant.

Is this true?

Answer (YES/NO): YES